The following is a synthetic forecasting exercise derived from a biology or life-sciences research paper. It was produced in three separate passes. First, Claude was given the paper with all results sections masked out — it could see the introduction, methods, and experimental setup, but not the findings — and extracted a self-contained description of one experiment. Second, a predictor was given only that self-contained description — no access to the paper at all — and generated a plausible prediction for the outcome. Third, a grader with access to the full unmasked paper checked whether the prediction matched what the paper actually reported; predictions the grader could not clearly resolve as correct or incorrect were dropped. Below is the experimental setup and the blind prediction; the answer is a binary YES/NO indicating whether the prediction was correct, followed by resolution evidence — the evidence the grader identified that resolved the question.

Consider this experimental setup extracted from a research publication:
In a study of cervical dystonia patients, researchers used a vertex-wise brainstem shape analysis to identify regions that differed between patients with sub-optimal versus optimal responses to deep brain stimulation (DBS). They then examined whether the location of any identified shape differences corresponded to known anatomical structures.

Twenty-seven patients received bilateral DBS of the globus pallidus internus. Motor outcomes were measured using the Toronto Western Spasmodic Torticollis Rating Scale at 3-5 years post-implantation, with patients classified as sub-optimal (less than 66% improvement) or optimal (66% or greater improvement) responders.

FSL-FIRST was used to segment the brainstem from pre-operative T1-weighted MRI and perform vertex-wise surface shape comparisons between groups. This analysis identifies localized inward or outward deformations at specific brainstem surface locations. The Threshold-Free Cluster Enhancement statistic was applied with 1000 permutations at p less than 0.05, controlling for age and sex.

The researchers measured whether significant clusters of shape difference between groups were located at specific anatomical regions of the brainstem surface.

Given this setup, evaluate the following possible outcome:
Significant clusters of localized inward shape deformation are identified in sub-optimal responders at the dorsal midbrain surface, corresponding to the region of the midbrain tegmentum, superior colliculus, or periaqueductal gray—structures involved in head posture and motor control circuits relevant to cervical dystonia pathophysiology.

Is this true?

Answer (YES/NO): NO